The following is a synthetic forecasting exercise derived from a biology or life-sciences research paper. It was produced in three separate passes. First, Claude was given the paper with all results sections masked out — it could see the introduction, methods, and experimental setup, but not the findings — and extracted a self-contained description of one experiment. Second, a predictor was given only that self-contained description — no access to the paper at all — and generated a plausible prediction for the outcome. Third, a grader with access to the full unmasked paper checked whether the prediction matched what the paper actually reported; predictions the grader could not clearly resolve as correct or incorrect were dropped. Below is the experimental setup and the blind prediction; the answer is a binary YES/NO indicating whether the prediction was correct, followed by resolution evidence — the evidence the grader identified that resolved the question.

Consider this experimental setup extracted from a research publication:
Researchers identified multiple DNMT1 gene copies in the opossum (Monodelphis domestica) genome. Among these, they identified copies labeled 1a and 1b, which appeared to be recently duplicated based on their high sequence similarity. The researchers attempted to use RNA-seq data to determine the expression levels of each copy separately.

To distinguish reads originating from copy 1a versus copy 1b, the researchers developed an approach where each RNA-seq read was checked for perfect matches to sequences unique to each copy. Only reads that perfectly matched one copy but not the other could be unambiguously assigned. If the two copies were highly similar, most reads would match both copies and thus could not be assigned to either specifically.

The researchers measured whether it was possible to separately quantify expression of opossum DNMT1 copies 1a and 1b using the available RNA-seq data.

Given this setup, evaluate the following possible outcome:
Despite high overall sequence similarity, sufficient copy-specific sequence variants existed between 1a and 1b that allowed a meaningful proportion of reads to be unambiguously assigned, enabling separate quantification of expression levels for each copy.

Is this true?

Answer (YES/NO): YES